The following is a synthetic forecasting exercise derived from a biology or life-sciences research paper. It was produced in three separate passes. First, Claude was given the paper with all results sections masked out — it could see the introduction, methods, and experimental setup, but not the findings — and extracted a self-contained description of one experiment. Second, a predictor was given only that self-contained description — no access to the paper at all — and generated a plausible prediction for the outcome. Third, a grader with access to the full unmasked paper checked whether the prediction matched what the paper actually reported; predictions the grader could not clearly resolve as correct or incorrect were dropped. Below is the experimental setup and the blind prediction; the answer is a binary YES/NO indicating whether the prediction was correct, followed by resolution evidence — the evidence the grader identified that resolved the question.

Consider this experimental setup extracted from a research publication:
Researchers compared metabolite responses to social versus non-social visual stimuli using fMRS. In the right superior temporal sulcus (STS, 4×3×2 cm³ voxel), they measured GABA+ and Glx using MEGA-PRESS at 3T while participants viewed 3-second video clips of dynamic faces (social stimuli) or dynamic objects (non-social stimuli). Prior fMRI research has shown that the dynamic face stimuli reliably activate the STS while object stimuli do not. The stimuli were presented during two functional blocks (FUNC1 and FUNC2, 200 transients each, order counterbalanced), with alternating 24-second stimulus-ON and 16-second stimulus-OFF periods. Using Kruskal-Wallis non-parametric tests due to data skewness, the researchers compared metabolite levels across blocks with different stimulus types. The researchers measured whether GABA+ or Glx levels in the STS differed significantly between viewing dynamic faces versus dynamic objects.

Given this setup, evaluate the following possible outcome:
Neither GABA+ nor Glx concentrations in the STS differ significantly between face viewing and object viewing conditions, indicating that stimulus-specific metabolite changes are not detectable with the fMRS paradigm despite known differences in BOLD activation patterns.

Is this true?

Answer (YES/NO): YES